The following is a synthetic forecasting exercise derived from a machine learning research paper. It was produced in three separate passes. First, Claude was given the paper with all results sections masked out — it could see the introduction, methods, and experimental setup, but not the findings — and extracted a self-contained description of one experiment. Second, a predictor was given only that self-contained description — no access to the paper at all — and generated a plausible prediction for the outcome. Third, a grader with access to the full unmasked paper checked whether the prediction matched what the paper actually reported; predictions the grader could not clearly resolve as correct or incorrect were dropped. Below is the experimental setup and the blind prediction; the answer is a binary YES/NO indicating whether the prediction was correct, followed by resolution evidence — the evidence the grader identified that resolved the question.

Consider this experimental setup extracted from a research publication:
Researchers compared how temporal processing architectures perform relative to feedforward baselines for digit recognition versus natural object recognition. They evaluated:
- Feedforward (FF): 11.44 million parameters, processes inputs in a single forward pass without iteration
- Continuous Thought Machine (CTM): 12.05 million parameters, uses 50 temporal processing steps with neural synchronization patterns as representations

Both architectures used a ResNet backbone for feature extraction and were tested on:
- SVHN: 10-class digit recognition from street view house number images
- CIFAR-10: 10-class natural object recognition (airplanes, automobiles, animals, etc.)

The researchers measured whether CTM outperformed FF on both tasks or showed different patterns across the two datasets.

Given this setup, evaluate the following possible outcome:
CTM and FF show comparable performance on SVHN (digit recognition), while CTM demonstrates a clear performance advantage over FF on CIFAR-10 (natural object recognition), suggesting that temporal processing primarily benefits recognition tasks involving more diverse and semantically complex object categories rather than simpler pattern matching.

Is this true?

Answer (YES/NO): YES